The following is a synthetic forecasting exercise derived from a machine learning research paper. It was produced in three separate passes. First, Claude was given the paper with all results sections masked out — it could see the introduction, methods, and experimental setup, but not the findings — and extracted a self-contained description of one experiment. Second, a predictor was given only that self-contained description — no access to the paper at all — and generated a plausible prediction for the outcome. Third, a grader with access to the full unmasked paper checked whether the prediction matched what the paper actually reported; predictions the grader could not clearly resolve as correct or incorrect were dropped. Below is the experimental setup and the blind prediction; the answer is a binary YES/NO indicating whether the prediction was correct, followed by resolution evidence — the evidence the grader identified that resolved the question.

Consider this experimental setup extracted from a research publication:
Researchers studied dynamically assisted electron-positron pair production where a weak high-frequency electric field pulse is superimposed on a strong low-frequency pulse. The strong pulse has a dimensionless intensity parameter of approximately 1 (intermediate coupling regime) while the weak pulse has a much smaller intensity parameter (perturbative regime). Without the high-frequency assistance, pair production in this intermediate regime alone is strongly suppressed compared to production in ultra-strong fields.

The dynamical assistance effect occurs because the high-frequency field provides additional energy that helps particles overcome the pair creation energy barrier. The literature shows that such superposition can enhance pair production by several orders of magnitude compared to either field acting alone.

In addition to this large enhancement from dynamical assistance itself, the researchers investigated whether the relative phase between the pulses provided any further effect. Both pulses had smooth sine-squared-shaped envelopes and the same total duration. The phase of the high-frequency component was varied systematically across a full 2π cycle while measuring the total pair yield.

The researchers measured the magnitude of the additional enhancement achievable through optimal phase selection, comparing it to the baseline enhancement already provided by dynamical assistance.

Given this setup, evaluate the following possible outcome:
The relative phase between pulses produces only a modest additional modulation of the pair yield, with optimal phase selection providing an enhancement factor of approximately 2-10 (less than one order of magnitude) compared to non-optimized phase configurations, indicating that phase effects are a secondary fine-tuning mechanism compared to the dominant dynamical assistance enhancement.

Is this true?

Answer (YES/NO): NO